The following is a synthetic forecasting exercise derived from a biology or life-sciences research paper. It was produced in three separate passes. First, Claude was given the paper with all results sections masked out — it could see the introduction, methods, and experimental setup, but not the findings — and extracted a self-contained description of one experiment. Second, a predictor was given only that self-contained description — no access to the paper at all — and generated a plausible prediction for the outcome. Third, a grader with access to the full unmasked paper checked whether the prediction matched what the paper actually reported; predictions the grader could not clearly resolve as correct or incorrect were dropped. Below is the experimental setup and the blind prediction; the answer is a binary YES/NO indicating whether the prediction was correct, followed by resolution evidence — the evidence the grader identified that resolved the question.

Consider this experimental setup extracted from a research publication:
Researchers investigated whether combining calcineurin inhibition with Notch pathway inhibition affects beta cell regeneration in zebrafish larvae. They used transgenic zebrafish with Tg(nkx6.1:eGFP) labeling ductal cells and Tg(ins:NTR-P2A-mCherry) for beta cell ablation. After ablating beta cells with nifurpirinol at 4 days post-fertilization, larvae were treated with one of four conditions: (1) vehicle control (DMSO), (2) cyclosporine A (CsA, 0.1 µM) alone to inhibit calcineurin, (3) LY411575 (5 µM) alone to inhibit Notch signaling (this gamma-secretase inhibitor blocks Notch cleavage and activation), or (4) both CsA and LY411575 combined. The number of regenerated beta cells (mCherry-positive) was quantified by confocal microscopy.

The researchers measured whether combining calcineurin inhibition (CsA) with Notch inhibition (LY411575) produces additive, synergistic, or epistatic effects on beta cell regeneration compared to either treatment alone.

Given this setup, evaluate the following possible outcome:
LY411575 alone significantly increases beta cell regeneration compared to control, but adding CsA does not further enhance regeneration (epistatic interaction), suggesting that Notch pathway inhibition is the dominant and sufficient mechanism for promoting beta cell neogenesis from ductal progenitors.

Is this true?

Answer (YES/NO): NO